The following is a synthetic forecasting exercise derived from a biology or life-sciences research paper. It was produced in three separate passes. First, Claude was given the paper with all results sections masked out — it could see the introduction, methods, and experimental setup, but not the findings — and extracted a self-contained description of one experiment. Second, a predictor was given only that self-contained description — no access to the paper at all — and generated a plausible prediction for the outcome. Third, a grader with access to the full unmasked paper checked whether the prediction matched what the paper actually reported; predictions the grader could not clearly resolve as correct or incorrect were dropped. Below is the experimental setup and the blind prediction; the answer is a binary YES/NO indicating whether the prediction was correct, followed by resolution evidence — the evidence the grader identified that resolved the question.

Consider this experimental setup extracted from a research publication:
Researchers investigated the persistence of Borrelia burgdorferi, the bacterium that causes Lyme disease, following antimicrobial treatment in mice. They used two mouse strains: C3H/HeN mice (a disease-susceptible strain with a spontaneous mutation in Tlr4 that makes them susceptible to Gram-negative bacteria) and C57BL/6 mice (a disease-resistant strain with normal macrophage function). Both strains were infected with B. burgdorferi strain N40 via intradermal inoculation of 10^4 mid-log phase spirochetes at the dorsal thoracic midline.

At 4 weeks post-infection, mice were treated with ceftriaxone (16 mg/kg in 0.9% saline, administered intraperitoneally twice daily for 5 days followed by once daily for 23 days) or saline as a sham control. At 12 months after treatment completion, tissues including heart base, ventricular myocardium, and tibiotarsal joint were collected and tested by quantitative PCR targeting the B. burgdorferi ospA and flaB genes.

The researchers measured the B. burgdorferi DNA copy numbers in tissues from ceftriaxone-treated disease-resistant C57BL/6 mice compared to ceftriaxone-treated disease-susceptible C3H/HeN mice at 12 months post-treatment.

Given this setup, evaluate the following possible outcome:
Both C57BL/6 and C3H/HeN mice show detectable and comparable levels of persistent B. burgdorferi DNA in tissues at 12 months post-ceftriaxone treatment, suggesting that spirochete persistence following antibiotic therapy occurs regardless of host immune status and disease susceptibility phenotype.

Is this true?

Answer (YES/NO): YES